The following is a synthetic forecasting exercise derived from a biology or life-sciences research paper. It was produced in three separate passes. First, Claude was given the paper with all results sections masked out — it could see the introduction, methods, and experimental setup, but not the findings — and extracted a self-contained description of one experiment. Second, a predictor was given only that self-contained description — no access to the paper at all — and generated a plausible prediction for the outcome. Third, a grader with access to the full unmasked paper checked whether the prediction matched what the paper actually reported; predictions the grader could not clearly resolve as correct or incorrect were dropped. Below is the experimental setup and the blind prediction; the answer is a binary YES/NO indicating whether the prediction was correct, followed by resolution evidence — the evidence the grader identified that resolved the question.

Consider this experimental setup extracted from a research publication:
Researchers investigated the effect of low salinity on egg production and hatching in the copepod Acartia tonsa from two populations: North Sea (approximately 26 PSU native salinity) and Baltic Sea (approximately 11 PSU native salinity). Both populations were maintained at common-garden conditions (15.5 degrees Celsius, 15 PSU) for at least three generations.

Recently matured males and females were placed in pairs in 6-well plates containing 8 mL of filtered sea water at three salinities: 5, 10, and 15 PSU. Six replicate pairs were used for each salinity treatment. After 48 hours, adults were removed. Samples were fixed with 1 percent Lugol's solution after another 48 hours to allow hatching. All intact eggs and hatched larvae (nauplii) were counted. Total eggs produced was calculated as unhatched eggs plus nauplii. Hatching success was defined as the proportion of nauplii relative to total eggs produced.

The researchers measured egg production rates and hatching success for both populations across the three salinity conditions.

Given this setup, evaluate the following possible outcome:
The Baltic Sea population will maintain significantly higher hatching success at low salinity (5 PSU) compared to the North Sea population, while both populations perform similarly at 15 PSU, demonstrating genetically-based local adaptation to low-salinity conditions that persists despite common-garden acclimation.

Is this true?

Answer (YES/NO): NO